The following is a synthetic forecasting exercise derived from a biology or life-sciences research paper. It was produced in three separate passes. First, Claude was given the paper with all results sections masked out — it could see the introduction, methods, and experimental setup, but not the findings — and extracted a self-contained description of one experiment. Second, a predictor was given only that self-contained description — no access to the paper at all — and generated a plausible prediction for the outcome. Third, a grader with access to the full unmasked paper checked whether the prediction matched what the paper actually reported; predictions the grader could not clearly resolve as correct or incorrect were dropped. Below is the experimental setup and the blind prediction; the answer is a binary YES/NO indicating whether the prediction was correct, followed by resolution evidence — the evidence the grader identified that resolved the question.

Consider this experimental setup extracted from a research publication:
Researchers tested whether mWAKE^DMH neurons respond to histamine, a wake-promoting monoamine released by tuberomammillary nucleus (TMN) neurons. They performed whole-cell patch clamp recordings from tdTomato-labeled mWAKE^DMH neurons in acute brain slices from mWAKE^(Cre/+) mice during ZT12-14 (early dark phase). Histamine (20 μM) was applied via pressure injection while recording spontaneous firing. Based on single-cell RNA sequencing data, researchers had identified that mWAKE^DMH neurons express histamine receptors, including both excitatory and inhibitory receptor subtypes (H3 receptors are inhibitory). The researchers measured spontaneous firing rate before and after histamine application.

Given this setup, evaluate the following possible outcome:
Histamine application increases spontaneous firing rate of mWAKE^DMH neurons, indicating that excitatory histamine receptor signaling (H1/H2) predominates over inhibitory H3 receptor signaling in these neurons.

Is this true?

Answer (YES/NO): NO